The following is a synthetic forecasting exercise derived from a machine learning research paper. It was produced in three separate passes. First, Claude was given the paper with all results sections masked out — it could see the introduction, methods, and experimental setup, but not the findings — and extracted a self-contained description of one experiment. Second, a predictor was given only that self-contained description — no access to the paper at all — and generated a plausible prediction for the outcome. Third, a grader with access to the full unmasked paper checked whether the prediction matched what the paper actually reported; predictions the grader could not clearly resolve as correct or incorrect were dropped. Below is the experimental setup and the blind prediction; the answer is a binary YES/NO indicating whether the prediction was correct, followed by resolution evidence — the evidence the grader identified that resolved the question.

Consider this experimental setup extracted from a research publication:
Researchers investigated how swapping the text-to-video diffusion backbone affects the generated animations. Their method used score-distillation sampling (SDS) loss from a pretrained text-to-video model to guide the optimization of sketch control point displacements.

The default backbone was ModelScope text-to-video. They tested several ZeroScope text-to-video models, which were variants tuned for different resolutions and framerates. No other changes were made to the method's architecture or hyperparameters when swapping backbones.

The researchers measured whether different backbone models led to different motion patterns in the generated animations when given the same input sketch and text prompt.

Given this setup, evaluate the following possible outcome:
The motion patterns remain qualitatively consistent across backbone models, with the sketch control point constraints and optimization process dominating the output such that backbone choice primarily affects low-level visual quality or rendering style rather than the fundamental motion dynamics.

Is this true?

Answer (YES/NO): NO